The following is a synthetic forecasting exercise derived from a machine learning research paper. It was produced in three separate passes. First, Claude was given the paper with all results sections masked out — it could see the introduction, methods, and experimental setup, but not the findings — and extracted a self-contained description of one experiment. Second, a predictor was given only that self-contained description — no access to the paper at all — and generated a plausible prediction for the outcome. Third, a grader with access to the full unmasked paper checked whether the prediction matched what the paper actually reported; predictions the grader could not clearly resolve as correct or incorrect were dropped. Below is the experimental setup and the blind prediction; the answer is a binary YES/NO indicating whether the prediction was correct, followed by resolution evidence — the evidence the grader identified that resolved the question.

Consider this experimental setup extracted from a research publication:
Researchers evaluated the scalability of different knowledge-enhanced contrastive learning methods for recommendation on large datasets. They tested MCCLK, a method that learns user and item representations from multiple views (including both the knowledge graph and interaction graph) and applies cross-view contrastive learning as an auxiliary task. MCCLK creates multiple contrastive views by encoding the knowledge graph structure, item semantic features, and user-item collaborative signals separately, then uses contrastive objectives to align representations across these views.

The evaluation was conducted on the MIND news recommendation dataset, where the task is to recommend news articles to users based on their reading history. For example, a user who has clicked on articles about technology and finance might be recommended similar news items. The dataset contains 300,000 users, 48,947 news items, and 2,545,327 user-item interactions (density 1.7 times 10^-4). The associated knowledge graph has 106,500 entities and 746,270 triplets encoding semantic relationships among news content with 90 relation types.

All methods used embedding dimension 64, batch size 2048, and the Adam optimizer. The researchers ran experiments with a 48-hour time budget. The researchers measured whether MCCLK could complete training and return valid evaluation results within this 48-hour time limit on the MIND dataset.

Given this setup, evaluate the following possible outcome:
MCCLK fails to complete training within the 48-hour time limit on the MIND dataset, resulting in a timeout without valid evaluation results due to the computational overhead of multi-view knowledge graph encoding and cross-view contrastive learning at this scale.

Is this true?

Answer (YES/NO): YES